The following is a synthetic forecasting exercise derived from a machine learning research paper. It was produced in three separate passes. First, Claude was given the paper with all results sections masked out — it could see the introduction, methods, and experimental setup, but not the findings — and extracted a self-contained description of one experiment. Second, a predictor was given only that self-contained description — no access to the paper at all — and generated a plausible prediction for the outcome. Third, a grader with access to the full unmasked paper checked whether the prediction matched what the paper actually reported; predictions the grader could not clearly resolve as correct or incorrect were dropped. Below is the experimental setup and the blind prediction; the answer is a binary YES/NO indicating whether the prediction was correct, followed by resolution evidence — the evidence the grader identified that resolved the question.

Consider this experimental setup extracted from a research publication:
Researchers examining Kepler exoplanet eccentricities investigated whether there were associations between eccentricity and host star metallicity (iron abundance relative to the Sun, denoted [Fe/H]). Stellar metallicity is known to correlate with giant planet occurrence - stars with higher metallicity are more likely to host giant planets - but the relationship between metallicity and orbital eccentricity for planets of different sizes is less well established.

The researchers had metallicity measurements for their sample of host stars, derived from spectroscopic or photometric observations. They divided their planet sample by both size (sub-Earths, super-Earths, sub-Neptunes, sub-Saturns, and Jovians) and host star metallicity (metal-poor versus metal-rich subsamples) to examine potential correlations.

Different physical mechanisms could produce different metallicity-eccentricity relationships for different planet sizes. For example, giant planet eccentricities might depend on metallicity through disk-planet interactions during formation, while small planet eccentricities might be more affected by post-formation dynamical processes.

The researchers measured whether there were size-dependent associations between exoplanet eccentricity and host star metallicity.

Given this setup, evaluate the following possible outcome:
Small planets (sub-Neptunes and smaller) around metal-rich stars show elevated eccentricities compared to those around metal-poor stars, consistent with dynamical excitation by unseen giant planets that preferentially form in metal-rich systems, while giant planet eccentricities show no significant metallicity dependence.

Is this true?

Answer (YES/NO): NO